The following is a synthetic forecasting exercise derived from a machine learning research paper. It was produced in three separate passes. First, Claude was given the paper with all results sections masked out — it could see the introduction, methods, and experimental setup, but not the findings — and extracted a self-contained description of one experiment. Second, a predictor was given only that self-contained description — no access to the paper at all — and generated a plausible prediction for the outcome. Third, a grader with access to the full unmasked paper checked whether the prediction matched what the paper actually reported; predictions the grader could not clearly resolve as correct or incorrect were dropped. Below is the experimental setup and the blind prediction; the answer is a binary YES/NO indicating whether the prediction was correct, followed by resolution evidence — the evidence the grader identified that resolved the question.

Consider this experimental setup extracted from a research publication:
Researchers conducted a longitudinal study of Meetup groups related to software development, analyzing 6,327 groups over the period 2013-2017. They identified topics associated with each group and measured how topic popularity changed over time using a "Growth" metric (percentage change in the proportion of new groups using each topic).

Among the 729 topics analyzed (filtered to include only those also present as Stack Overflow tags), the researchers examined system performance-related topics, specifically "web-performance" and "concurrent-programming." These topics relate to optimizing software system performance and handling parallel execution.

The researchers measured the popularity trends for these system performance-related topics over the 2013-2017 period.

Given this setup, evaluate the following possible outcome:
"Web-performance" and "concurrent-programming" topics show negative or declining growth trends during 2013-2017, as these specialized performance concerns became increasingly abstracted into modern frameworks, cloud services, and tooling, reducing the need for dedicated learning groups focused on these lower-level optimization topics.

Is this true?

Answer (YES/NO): YES